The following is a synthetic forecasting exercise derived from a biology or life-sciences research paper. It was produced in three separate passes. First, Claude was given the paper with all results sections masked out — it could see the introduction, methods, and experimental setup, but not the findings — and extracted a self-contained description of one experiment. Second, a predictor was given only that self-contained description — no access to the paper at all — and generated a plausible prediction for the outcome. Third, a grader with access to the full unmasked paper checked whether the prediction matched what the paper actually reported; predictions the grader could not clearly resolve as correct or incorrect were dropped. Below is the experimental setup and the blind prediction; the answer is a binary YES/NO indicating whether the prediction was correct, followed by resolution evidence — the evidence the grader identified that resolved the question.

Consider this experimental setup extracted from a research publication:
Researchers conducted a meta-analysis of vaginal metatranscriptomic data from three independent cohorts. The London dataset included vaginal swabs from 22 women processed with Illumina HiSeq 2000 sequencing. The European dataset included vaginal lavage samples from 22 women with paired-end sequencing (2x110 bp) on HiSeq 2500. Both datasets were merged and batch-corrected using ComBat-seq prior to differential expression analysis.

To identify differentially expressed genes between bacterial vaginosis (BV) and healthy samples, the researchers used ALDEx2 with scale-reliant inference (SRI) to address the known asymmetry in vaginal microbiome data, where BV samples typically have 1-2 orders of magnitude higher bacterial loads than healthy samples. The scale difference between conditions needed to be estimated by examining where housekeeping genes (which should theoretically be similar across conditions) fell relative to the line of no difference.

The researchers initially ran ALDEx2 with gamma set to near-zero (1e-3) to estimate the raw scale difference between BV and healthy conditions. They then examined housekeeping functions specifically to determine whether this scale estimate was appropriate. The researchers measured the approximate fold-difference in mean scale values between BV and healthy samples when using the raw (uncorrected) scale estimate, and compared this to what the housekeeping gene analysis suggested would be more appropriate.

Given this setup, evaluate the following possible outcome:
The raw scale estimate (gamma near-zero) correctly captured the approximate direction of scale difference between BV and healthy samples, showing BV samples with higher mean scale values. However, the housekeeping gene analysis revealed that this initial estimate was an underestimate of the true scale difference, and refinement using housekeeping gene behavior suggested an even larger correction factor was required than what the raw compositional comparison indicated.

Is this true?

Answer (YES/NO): NO